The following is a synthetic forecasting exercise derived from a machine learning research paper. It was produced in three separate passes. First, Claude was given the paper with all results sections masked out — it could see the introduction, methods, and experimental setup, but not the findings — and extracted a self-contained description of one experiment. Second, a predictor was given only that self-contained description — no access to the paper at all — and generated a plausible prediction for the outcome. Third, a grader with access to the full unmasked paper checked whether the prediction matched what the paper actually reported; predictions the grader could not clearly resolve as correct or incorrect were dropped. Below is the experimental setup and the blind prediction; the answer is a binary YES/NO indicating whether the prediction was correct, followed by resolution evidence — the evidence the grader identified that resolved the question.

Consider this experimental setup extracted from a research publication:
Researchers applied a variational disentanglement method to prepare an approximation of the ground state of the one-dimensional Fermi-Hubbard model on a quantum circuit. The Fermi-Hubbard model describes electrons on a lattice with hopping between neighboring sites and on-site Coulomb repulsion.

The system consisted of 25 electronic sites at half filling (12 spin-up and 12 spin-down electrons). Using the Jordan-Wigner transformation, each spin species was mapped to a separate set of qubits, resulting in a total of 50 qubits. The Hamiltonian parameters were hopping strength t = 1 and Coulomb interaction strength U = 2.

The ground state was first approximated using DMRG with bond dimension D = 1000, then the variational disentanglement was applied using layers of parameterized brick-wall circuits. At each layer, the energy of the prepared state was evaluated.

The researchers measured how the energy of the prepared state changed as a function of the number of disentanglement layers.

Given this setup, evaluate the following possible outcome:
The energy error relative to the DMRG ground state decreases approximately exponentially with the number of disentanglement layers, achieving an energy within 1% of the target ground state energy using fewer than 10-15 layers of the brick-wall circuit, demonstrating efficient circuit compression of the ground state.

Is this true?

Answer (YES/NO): NO